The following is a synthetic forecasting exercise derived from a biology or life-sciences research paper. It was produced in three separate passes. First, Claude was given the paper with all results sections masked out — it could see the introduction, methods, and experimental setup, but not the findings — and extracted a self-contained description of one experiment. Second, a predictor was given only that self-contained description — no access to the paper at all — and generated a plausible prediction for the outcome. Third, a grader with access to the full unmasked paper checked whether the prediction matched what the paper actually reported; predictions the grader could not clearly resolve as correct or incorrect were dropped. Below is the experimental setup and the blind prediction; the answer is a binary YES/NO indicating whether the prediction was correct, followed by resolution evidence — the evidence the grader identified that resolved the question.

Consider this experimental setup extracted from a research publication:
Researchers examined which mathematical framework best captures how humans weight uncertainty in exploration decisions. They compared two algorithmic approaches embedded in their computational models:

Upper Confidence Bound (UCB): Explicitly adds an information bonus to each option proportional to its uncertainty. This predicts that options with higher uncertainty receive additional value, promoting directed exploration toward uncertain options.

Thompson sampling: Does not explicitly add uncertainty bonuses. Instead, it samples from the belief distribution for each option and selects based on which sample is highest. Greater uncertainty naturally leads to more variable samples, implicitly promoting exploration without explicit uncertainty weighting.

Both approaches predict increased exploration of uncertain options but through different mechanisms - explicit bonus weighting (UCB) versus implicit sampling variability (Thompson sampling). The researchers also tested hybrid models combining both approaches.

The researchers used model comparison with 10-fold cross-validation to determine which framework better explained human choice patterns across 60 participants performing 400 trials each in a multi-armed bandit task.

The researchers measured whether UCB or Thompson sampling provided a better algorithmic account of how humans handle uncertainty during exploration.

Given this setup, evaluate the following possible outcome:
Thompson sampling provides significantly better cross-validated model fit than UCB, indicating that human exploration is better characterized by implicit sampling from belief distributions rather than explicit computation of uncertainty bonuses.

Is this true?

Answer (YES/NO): YES